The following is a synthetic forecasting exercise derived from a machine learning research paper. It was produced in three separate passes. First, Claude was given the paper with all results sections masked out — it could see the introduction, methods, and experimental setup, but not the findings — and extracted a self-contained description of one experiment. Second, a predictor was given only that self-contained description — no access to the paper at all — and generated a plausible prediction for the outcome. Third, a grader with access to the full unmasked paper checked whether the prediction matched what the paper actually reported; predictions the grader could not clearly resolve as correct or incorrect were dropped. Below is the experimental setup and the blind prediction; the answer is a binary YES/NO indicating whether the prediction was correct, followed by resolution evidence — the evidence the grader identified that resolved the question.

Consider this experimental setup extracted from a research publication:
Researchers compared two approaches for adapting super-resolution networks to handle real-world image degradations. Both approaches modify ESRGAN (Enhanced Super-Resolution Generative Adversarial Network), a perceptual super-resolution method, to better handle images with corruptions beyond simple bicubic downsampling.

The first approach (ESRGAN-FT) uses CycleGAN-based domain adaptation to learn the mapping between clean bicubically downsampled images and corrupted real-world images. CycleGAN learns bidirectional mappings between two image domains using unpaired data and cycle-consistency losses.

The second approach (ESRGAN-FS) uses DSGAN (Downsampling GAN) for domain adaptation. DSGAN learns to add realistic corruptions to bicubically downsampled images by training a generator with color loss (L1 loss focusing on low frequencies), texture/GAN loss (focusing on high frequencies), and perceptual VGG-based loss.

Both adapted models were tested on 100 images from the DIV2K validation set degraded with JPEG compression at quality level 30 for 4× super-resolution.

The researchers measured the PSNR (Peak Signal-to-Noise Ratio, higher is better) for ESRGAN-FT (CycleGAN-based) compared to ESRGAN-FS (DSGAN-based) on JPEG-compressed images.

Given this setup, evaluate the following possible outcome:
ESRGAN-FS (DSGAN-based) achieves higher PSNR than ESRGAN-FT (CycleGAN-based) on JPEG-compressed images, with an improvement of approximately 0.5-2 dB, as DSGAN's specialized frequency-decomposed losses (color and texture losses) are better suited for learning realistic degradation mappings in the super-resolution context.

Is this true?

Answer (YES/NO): NO